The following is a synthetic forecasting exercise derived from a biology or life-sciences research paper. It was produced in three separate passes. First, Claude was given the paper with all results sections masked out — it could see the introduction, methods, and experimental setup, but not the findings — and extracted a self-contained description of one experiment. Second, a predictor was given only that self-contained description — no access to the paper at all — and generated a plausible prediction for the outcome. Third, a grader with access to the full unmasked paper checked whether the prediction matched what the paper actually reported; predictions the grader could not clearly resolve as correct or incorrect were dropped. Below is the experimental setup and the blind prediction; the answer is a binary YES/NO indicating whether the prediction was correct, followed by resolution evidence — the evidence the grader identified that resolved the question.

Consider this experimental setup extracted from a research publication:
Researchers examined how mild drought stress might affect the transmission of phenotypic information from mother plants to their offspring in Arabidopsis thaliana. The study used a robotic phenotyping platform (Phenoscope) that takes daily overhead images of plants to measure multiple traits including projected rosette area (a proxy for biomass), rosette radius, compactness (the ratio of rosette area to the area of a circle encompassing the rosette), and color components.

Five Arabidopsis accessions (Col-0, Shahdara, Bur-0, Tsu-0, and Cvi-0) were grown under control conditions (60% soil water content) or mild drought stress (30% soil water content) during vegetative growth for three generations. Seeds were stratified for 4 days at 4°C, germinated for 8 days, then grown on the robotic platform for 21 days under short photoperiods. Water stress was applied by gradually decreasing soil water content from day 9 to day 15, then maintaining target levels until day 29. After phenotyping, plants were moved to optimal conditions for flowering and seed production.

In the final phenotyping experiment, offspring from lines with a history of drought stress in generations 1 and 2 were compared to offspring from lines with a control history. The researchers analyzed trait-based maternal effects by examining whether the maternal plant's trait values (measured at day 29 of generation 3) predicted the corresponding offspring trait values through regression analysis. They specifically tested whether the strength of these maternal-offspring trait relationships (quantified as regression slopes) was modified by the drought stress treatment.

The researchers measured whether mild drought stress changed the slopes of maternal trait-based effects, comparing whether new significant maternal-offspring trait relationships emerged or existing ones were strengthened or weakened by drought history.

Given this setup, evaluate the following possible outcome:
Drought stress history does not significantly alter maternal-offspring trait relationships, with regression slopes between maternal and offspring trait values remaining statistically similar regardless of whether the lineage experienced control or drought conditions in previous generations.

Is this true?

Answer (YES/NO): YES